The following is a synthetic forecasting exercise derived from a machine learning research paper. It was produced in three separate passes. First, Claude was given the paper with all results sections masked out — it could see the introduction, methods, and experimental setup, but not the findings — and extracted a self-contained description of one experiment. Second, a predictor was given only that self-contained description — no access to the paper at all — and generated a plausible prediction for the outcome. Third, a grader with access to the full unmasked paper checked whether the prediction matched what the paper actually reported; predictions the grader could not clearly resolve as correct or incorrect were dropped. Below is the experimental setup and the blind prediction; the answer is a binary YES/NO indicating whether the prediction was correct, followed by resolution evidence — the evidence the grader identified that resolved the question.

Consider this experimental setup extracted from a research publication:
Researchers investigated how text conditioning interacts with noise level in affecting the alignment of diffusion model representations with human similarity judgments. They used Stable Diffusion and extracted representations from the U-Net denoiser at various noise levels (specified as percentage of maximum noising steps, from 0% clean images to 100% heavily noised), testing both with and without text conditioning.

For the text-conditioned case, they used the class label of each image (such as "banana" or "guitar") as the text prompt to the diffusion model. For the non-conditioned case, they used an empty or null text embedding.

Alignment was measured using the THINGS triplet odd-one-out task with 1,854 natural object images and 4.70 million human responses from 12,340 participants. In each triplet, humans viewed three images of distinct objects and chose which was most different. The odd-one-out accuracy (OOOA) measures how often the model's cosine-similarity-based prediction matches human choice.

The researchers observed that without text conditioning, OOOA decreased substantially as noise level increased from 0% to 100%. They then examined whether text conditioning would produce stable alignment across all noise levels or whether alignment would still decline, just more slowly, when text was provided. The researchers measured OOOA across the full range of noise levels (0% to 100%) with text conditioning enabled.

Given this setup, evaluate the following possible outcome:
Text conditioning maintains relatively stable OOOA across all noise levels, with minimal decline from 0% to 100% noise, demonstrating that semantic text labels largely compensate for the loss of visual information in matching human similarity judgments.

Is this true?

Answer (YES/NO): YES